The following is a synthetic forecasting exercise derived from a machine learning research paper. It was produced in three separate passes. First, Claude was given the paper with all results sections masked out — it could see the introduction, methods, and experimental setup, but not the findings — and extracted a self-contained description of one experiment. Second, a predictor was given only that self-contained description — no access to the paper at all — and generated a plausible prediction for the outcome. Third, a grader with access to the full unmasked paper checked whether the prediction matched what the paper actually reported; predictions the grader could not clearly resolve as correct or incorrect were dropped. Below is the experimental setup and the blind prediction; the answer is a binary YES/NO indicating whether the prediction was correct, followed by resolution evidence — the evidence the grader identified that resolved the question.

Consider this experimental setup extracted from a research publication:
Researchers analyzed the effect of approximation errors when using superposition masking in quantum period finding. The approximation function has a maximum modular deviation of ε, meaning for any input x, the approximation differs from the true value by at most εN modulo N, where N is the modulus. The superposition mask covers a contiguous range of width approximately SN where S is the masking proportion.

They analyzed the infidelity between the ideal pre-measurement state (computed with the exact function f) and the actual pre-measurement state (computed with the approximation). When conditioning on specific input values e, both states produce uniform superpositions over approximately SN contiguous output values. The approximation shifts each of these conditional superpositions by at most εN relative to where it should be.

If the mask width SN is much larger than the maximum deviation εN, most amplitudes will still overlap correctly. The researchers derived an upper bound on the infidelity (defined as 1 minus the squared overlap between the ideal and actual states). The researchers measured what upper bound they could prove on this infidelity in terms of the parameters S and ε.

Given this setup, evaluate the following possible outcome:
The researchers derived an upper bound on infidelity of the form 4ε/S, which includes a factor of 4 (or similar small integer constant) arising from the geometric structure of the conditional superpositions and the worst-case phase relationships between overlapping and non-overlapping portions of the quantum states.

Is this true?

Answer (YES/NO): NO